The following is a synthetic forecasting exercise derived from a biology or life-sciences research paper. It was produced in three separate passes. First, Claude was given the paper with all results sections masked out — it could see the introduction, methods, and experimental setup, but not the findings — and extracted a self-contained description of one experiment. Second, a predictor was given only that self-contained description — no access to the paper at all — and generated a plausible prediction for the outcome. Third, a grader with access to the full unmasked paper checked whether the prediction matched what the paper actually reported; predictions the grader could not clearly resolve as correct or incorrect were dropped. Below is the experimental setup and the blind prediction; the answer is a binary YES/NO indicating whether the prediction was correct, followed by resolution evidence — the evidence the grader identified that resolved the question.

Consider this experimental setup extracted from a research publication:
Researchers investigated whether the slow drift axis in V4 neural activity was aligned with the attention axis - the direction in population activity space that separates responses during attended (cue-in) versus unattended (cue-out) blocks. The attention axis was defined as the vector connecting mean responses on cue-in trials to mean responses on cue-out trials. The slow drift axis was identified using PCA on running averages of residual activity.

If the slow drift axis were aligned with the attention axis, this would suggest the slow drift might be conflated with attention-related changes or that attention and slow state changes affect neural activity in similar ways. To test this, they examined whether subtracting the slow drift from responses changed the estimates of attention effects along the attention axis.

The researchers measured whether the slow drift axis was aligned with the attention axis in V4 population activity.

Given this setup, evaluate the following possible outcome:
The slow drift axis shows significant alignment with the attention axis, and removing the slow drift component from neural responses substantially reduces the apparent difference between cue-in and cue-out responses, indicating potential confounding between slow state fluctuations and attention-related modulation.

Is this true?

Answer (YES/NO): NO